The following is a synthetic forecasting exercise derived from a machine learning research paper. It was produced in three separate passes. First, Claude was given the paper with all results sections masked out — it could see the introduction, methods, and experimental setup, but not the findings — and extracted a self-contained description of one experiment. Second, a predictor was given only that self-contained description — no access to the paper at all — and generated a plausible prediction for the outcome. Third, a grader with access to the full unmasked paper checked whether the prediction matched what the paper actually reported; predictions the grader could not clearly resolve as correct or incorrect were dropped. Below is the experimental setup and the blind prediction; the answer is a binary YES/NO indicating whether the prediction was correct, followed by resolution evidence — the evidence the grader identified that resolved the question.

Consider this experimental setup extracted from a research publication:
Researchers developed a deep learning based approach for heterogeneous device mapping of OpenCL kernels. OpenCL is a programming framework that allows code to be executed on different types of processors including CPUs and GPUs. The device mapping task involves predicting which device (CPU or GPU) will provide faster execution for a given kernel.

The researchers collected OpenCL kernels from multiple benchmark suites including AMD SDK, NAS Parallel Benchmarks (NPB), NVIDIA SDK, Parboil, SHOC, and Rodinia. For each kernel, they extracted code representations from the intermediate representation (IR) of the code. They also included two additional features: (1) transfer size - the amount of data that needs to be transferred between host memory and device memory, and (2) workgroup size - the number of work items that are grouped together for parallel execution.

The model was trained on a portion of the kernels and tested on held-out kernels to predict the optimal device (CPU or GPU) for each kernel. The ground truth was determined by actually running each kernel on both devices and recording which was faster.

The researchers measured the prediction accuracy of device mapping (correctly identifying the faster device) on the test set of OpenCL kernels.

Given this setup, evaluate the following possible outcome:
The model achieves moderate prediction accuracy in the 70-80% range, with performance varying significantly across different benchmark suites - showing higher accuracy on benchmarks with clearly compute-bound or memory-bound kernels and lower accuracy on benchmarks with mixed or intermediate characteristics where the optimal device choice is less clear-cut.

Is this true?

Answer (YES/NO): NO